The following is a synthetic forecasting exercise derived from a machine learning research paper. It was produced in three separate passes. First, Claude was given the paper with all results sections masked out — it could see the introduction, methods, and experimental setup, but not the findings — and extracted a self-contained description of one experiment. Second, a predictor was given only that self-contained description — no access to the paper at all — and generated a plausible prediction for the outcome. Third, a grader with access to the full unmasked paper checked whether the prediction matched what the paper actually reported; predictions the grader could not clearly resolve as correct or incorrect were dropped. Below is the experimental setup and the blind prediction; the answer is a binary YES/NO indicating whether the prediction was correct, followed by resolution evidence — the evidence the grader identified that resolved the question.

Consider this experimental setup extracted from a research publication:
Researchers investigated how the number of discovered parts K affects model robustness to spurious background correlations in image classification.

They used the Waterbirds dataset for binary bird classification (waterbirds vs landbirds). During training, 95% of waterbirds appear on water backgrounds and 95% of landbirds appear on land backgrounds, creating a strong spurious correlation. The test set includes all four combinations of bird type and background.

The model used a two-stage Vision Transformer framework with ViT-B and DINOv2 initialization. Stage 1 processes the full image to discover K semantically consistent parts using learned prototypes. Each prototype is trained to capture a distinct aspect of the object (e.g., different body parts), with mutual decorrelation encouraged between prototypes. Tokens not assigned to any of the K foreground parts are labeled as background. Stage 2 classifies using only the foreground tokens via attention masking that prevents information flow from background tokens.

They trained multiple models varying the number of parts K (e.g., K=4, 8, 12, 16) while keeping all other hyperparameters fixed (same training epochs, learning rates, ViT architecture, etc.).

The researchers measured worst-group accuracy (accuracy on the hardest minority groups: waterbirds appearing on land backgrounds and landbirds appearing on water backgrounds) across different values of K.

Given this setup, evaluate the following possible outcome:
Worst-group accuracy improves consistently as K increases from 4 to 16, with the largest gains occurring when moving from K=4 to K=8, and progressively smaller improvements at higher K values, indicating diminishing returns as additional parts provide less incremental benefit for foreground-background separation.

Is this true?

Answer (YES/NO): NO